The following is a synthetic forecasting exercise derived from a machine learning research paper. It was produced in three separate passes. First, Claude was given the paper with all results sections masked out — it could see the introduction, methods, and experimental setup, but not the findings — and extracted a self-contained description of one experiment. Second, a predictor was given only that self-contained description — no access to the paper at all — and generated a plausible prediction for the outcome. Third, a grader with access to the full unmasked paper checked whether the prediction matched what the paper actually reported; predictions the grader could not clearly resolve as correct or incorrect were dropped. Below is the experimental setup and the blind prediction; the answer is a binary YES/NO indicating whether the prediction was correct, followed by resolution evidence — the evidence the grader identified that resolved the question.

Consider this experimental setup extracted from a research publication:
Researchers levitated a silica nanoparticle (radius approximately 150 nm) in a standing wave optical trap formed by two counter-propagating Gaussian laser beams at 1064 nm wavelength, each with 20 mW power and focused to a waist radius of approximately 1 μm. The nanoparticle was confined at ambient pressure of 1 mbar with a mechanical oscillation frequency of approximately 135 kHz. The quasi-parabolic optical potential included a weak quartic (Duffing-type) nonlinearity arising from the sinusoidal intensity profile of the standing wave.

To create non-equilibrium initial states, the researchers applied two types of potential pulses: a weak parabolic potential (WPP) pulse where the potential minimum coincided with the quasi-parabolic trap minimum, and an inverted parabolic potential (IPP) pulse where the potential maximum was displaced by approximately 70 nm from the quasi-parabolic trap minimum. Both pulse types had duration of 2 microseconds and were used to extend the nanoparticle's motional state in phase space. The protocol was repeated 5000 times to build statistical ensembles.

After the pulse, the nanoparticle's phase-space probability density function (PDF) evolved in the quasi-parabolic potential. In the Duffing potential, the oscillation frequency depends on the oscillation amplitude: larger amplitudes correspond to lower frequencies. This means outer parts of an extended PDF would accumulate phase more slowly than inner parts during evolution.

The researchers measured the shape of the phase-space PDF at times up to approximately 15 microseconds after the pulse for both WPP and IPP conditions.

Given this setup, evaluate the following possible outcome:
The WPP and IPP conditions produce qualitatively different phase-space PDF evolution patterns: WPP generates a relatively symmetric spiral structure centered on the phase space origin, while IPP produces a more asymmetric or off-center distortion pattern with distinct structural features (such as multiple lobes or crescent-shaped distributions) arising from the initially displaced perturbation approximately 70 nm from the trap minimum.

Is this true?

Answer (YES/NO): NO